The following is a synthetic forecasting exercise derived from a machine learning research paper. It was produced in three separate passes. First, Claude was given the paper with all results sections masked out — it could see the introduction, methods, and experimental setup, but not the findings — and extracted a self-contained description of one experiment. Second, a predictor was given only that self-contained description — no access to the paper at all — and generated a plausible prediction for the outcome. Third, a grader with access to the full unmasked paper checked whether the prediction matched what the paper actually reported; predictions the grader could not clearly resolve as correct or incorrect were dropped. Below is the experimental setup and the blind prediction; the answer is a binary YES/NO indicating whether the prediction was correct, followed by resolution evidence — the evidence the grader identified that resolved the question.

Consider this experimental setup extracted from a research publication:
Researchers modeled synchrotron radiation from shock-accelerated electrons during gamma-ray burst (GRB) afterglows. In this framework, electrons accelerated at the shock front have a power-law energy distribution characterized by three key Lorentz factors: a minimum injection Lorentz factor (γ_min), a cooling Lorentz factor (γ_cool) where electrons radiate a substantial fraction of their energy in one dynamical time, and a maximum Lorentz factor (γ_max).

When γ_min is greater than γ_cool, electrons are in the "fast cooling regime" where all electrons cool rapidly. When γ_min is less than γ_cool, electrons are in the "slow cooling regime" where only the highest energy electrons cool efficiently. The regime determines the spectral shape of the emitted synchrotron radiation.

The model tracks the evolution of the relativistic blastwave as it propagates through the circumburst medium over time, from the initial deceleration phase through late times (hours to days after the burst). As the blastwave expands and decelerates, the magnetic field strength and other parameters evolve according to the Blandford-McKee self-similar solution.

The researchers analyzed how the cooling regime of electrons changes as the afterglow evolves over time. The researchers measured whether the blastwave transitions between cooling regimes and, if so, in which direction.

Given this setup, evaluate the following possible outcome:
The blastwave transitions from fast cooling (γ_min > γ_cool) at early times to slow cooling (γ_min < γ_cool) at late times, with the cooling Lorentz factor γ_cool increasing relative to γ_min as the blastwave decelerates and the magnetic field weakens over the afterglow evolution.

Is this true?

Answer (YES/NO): YES